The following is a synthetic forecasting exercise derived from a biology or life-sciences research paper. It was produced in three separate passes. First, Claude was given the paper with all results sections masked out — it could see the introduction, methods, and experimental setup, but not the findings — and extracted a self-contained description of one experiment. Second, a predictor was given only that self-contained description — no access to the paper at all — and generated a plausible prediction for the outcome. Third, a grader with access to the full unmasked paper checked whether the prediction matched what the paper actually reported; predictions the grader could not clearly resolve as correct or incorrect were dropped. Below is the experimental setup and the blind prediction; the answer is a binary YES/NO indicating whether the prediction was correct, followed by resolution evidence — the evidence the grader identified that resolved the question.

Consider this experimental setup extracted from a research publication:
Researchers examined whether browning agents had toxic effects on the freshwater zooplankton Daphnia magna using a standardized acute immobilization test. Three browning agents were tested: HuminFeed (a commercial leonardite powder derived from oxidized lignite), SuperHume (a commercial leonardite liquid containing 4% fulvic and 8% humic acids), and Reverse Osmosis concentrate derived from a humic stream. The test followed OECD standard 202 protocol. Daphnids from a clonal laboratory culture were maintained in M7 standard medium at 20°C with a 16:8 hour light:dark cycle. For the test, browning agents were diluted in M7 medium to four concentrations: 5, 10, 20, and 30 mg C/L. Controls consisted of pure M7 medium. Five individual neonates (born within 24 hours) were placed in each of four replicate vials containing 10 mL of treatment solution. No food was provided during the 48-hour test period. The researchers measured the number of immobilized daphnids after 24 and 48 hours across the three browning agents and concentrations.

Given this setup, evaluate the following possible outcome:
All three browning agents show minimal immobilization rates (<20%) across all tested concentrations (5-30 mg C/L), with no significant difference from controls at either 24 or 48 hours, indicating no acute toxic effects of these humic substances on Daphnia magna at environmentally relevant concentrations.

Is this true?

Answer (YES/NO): YES